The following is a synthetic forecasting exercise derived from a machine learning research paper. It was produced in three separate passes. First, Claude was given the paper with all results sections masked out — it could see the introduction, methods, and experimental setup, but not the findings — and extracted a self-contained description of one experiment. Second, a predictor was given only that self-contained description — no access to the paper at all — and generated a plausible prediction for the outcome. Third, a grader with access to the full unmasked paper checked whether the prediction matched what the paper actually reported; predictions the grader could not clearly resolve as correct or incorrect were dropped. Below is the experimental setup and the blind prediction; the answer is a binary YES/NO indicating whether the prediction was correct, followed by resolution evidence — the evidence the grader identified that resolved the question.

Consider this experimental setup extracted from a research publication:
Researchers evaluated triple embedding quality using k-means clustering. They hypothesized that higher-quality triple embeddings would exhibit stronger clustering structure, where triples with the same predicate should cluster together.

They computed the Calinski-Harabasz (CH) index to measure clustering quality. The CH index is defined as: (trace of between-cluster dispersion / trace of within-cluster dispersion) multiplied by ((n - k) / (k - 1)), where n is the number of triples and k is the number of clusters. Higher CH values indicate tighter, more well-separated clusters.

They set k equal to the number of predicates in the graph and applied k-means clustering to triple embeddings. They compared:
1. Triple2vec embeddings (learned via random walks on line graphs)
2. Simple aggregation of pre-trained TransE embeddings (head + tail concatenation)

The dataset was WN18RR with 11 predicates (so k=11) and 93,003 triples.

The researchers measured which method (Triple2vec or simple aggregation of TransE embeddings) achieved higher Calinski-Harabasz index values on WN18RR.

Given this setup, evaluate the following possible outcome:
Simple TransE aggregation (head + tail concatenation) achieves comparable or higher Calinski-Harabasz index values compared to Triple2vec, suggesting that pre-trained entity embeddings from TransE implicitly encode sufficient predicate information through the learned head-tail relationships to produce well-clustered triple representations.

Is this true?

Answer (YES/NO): YES